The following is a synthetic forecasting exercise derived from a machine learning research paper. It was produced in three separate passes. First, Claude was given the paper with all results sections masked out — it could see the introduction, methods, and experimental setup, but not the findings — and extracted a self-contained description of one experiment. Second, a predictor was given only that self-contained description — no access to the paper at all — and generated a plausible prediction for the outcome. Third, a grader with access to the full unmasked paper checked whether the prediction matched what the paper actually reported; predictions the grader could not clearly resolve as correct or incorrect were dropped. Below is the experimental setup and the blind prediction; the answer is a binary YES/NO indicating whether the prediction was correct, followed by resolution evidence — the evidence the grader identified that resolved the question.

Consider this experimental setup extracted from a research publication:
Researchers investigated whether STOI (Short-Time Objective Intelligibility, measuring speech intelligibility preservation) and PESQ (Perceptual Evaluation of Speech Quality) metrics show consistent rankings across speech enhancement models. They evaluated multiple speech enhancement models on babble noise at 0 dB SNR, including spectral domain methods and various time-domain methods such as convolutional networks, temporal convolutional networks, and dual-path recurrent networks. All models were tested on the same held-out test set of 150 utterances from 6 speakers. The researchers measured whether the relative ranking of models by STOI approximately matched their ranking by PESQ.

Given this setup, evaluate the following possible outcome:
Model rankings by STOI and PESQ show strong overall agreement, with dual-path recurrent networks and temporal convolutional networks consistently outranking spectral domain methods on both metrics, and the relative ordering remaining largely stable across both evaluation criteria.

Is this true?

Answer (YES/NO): YES